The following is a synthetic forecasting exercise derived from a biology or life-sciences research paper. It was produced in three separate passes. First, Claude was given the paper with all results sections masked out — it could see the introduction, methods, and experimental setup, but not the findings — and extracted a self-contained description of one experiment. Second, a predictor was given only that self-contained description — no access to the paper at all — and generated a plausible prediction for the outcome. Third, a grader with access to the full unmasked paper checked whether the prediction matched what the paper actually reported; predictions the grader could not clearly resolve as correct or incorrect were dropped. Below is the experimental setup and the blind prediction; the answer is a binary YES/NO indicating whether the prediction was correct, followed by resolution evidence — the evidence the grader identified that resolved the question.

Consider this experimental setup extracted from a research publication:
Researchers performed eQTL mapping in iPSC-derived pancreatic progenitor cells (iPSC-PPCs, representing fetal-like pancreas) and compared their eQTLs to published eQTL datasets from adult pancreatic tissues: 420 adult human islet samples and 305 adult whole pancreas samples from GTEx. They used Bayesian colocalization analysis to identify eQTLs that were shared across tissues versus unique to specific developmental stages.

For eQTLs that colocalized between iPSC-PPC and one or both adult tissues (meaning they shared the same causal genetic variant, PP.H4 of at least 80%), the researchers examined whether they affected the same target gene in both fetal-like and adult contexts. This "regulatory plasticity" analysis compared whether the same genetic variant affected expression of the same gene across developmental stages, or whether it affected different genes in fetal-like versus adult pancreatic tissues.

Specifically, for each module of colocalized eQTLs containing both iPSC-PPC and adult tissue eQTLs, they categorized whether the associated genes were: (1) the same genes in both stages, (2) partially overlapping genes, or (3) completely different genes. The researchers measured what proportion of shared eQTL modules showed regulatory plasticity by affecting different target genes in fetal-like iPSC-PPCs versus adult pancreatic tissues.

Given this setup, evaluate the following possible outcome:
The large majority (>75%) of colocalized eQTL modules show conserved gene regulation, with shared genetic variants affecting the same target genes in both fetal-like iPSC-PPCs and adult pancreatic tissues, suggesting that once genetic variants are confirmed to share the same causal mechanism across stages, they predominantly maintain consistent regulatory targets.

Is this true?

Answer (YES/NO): NO